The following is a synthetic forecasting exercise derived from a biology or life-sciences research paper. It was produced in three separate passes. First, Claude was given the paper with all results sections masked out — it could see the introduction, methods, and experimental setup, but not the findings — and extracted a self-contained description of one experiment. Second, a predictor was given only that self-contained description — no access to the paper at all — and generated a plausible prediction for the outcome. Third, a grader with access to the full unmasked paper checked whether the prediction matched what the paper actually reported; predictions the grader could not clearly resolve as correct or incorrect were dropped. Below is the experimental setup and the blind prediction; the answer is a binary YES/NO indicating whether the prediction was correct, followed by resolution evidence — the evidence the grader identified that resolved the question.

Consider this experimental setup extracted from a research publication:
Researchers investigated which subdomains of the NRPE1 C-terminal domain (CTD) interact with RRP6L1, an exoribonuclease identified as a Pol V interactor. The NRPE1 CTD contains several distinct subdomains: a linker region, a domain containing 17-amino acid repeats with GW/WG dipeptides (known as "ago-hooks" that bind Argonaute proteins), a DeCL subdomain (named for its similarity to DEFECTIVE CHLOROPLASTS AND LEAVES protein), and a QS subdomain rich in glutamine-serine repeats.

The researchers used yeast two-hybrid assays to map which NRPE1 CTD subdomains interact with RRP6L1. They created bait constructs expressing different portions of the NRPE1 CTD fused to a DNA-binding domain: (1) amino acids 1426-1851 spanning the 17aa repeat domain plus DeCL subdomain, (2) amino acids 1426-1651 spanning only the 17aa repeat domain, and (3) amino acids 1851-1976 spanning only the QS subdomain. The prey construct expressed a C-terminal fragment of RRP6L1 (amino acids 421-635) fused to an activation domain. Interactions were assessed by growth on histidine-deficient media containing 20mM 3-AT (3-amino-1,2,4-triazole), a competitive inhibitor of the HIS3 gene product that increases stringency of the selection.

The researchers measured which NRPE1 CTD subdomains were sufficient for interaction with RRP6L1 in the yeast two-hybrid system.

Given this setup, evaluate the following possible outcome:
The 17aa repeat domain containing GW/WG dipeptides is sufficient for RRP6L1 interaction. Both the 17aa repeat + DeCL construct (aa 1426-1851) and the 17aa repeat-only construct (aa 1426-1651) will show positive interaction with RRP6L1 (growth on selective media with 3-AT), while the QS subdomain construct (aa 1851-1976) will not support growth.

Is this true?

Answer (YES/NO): NO